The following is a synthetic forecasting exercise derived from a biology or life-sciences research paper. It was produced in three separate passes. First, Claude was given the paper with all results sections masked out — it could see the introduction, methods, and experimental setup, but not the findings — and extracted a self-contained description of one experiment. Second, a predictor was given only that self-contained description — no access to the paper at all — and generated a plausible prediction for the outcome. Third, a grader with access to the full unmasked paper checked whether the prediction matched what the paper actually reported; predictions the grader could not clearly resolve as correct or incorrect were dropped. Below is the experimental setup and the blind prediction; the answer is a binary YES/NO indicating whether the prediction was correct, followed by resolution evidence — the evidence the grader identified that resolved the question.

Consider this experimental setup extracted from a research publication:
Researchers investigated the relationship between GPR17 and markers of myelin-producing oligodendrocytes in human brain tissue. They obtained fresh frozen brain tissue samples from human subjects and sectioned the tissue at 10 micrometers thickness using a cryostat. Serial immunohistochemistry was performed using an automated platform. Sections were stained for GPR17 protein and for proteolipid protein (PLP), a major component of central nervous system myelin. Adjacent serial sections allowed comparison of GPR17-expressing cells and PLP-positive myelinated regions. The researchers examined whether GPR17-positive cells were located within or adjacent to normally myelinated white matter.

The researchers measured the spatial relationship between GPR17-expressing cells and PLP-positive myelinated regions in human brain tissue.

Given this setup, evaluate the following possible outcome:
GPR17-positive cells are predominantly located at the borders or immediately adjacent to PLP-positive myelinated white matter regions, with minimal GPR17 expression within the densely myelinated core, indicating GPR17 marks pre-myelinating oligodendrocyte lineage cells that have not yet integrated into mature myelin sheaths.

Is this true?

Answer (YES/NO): NO